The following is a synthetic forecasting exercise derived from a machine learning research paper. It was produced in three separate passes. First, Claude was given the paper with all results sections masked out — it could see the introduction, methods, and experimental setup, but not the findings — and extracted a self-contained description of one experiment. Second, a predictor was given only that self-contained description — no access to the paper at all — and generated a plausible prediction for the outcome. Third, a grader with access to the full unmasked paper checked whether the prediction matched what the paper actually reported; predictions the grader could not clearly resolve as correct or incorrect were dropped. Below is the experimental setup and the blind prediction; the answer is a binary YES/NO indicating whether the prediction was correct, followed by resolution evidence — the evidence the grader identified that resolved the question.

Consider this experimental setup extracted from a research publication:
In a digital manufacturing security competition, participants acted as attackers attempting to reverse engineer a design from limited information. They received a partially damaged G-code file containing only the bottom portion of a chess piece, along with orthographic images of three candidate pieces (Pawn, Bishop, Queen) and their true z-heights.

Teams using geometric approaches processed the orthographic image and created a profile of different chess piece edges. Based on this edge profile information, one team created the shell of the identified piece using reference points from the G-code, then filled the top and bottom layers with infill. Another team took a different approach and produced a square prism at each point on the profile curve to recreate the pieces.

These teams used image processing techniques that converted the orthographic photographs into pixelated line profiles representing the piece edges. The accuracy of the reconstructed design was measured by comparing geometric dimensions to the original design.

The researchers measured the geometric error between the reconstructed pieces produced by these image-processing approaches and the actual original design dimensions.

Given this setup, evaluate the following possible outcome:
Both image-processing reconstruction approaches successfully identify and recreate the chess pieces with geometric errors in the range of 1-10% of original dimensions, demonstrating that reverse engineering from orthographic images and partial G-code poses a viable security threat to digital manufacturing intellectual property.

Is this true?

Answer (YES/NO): YES